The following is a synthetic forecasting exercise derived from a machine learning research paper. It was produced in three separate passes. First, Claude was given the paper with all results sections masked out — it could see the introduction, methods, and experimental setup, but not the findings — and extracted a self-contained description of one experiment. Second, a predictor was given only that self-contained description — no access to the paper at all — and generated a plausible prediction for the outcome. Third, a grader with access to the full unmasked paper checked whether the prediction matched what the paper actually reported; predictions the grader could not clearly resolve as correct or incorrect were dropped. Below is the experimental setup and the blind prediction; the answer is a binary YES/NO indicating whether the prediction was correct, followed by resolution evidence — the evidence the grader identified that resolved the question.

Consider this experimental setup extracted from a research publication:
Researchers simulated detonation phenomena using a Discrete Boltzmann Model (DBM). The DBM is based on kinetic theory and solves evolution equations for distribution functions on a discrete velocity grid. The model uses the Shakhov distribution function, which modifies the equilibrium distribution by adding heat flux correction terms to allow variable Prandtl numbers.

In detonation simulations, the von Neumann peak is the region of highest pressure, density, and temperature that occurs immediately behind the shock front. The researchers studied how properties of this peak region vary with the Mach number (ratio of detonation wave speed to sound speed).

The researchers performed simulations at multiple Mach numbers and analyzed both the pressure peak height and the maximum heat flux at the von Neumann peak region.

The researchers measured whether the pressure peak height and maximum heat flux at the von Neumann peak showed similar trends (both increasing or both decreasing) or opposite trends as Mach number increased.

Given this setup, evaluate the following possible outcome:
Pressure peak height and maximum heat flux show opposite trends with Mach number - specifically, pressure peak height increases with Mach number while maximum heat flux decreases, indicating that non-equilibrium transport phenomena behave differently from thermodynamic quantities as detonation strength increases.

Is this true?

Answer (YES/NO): YES